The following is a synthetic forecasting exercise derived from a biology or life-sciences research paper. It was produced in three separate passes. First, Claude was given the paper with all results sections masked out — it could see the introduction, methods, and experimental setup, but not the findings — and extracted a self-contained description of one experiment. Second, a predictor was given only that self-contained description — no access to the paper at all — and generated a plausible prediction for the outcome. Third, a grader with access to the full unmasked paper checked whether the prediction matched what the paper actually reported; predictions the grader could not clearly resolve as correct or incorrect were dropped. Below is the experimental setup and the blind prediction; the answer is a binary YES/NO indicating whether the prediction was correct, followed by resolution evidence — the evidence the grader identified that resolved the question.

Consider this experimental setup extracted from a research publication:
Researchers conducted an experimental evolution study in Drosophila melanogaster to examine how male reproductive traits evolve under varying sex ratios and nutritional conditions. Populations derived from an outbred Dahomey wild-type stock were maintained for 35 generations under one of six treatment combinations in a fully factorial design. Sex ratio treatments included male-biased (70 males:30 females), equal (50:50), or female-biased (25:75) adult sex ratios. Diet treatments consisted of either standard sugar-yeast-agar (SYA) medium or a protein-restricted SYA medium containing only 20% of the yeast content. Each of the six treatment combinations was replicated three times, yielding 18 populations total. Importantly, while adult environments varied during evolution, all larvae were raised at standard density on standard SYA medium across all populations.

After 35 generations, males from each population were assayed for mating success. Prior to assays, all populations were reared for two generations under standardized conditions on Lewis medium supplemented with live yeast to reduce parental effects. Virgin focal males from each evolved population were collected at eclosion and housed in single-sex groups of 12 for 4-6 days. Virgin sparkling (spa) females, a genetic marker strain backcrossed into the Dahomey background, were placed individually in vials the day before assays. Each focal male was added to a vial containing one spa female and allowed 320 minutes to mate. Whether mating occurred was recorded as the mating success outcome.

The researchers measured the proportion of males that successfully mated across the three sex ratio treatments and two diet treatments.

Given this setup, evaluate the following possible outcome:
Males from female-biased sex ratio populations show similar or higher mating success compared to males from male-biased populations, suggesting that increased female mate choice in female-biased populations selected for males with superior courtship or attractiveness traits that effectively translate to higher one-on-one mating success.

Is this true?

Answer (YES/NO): YES